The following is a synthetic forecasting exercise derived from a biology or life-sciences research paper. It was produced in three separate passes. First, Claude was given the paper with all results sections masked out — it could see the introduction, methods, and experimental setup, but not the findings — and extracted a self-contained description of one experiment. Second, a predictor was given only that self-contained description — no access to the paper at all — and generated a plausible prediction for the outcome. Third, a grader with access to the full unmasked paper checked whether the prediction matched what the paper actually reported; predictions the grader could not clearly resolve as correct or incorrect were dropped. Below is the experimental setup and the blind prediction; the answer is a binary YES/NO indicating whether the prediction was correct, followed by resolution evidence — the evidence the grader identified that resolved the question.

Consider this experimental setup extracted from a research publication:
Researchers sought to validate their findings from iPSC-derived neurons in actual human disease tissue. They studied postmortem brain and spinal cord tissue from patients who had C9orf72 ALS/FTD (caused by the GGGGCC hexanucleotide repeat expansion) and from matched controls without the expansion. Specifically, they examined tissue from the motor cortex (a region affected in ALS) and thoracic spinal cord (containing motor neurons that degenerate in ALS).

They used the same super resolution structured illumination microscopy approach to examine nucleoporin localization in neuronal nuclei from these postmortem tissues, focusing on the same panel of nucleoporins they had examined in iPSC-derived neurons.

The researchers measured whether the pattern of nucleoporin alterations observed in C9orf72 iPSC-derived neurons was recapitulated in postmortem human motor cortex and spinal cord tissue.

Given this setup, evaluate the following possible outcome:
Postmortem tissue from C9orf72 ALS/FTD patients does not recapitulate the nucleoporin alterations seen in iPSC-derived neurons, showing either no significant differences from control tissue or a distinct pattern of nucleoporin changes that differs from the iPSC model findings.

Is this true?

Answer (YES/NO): NO